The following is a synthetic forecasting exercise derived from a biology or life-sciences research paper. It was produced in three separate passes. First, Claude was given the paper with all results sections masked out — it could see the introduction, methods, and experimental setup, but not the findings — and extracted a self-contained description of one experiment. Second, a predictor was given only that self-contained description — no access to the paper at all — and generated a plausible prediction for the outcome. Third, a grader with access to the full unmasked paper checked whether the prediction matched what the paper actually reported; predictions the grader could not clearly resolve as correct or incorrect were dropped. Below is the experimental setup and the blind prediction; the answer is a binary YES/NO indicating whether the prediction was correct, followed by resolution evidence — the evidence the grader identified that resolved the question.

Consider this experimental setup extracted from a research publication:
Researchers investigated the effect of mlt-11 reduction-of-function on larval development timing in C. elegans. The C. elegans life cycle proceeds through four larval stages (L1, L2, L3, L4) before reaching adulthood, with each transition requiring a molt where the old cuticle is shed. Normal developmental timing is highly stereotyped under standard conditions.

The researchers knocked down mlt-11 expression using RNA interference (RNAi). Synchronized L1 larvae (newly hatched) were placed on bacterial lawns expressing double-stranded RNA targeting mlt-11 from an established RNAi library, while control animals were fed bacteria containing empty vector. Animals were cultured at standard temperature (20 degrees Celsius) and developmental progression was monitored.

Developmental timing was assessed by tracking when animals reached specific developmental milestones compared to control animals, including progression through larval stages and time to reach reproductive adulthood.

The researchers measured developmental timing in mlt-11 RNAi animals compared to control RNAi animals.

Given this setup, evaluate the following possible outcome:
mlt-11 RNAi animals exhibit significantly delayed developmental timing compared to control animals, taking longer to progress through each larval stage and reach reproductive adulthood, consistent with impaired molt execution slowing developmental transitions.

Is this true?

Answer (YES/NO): YES